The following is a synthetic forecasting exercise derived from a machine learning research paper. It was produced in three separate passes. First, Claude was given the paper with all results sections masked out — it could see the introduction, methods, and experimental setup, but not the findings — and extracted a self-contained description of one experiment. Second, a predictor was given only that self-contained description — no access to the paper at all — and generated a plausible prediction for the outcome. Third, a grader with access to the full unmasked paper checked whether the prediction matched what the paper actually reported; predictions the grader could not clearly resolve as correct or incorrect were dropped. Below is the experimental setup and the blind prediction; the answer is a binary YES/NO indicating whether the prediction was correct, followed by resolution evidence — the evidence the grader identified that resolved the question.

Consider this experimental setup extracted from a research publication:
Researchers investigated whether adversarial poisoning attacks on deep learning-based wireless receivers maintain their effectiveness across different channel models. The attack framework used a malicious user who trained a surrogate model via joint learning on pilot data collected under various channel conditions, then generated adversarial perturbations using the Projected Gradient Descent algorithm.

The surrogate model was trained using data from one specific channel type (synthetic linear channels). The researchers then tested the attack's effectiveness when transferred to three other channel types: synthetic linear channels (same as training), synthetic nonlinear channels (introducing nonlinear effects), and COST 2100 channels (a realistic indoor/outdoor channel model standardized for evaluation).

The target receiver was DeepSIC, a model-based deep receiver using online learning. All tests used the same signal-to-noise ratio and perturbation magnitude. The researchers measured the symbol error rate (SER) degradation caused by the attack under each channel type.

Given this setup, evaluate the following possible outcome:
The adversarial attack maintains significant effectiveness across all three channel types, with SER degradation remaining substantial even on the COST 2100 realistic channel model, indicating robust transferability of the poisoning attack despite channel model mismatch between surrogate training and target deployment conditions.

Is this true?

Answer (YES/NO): YES